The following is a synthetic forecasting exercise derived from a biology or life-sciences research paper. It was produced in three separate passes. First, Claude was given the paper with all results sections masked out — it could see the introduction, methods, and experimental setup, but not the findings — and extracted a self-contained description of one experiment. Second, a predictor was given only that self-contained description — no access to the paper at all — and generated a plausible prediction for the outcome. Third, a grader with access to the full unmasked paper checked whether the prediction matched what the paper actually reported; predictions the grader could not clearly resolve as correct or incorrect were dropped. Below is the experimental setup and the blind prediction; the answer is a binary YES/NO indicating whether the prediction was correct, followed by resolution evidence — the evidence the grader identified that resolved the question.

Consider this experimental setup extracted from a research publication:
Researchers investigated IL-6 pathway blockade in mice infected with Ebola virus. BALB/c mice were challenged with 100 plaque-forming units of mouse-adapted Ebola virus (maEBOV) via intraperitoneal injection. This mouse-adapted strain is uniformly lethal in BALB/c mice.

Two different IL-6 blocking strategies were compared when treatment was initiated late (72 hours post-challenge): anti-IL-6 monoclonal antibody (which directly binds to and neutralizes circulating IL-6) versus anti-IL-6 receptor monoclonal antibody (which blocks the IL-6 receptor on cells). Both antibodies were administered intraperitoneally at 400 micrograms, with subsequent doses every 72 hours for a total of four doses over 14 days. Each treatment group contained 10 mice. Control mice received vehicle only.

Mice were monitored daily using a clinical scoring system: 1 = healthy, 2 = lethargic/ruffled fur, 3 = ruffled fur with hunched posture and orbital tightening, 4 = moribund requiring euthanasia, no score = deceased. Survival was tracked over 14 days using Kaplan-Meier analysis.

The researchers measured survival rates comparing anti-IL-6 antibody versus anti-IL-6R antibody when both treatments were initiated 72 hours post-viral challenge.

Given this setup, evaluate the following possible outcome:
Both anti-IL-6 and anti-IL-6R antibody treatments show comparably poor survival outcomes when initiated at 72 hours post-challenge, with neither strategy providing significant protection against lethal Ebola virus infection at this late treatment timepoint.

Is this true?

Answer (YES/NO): YES